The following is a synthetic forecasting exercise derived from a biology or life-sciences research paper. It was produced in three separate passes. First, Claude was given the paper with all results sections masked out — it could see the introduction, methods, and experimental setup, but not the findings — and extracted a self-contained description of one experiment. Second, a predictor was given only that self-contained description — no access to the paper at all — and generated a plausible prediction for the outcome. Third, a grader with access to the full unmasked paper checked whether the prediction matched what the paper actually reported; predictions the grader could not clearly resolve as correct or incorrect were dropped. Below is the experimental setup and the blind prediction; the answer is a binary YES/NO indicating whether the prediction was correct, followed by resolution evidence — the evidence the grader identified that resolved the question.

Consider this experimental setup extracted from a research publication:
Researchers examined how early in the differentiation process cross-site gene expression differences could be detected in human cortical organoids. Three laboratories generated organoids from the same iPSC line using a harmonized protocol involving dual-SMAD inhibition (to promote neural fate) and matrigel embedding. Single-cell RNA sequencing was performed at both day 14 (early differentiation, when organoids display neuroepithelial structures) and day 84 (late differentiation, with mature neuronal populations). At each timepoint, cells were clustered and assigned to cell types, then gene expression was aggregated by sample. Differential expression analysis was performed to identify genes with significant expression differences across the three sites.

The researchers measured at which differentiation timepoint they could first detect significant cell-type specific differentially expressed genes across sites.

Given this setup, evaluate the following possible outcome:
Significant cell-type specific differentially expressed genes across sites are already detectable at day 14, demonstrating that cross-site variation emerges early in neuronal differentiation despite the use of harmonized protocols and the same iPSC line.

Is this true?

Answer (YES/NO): YES